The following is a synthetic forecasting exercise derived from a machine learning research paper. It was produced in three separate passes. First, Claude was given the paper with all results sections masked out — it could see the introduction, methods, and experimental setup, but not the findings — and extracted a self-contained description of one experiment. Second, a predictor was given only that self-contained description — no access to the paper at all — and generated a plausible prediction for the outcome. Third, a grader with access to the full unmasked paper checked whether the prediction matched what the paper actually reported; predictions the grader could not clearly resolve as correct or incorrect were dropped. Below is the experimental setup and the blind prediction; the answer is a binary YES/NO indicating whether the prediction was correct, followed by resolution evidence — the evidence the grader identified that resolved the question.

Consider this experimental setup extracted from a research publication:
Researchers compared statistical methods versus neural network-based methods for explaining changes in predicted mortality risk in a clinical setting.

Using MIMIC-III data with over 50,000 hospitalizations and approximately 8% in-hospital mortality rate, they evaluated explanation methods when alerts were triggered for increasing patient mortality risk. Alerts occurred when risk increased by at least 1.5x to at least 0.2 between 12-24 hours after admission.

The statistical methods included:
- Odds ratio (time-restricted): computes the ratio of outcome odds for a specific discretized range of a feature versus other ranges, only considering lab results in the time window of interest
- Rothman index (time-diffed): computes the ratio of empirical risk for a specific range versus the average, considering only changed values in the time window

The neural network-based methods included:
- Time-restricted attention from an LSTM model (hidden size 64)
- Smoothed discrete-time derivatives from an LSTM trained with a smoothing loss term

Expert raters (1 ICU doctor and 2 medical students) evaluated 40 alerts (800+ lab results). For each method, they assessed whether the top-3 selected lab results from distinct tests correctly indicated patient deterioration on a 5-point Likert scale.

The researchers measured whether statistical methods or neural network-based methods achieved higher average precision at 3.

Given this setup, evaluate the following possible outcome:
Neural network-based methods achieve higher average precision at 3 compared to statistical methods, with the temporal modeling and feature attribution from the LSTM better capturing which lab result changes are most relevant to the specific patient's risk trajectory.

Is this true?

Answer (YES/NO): NO